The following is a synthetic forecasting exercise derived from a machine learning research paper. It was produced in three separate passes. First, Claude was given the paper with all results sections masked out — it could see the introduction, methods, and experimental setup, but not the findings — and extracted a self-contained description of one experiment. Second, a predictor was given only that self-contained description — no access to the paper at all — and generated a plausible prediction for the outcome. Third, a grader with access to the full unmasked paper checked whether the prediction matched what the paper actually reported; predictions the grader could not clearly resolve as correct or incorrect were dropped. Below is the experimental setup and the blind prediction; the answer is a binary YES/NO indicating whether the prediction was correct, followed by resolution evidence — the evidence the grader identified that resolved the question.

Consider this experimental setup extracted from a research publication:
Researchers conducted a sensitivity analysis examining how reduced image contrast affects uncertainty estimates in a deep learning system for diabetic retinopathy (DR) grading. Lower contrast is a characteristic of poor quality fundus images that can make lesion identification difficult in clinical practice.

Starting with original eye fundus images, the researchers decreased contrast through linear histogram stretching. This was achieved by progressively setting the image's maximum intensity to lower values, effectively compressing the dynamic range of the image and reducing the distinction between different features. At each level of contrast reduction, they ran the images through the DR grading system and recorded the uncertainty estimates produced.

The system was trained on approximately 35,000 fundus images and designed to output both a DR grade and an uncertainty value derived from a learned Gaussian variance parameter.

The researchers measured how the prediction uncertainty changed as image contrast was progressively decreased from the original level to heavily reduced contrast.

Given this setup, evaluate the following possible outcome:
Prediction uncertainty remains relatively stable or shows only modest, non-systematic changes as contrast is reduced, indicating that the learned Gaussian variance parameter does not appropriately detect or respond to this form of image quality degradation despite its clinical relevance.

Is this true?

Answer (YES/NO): YES